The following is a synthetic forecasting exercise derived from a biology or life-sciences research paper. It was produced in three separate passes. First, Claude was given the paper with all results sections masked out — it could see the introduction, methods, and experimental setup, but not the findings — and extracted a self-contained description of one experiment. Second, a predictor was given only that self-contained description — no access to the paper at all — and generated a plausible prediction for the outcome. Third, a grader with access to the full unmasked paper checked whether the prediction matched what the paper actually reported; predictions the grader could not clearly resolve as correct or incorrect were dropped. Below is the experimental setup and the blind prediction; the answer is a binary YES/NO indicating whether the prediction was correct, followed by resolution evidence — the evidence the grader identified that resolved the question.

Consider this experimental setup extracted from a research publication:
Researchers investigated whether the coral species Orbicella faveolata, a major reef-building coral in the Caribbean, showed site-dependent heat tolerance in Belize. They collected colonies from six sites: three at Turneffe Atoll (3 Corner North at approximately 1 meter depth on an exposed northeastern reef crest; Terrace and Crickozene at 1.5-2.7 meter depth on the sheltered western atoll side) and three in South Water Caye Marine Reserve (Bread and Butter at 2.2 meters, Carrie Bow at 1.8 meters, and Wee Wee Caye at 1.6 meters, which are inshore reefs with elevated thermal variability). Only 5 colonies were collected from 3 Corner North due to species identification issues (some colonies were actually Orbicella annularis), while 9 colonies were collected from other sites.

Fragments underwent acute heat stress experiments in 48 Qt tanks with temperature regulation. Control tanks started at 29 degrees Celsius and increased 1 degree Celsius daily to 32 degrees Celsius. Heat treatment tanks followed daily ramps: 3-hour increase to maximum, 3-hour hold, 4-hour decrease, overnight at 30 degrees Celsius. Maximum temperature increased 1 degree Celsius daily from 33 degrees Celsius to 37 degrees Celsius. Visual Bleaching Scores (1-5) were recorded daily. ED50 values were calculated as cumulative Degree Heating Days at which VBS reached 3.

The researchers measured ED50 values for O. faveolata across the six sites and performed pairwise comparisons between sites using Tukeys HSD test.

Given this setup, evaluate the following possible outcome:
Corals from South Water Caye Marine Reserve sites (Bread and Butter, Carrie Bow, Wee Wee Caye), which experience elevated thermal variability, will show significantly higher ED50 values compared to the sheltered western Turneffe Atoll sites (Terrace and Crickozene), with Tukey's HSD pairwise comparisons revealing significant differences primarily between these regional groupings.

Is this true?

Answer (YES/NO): NO